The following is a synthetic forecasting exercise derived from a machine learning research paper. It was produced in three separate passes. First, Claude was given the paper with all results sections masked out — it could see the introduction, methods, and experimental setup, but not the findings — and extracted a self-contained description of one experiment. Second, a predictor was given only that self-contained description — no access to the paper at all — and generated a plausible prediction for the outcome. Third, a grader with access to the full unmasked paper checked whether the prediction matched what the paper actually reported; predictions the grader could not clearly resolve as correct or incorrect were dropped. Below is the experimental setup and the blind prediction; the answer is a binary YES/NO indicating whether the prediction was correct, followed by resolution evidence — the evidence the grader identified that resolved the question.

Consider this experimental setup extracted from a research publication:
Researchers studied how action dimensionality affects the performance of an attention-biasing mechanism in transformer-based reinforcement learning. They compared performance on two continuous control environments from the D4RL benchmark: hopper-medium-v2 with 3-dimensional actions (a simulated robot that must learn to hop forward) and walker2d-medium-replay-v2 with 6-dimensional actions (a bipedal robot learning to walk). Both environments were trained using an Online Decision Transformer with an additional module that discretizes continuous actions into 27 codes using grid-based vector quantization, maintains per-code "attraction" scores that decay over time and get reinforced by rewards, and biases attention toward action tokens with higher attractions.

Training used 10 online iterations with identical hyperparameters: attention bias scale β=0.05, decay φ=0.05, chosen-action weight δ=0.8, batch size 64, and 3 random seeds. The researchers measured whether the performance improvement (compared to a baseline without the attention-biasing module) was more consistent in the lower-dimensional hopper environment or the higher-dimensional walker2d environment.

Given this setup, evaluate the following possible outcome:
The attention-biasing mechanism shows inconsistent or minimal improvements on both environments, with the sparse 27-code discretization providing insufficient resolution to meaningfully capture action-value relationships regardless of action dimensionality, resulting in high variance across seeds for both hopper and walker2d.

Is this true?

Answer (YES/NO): NO